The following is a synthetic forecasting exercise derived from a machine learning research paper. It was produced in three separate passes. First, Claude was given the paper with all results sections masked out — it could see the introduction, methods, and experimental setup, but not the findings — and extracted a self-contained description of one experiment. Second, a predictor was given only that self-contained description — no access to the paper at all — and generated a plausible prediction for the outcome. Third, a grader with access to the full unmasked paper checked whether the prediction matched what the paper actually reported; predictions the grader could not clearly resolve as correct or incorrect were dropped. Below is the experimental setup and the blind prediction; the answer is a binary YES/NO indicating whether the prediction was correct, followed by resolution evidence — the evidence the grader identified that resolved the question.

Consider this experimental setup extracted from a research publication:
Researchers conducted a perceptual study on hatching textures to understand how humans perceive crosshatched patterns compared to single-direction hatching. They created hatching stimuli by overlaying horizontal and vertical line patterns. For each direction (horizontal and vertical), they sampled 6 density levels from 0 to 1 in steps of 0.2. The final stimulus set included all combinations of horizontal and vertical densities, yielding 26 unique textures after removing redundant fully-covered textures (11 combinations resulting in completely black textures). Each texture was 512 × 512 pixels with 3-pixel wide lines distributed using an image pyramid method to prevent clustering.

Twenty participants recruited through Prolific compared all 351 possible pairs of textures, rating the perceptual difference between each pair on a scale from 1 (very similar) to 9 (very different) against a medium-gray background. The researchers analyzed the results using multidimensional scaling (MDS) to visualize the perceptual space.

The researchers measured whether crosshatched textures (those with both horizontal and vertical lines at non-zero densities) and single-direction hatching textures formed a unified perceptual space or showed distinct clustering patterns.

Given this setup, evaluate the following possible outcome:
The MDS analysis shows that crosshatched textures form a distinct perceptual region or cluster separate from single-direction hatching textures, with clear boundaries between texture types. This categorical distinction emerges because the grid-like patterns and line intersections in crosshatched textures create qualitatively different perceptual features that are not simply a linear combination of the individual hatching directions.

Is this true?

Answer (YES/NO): YES